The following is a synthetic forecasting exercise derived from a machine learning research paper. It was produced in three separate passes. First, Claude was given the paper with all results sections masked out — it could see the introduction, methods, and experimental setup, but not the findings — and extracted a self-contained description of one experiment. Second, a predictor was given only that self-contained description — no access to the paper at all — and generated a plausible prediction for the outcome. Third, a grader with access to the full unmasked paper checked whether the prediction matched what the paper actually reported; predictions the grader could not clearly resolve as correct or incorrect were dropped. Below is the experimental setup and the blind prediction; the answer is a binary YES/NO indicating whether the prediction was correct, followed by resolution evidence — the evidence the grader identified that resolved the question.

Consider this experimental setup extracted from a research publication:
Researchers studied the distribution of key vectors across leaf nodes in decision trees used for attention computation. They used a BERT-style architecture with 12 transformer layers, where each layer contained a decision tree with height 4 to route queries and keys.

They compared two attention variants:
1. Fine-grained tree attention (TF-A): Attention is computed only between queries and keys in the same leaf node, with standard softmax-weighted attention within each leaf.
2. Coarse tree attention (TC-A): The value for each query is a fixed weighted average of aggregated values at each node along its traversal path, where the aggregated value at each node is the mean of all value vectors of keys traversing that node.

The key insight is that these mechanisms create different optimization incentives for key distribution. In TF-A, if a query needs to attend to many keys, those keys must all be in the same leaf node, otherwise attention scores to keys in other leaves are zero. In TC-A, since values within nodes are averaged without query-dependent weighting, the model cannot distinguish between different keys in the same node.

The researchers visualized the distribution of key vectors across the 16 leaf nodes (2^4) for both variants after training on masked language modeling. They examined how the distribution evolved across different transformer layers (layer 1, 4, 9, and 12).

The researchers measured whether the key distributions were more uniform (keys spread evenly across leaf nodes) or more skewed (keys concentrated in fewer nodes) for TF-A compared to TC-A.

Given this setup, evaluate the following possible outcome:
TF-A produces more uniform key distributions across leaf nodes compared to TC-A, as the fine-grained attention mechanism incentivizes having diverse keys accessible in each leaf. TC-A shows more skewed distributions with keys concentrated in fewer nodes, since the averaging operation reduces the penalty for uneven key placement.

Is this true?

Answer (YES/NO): NO